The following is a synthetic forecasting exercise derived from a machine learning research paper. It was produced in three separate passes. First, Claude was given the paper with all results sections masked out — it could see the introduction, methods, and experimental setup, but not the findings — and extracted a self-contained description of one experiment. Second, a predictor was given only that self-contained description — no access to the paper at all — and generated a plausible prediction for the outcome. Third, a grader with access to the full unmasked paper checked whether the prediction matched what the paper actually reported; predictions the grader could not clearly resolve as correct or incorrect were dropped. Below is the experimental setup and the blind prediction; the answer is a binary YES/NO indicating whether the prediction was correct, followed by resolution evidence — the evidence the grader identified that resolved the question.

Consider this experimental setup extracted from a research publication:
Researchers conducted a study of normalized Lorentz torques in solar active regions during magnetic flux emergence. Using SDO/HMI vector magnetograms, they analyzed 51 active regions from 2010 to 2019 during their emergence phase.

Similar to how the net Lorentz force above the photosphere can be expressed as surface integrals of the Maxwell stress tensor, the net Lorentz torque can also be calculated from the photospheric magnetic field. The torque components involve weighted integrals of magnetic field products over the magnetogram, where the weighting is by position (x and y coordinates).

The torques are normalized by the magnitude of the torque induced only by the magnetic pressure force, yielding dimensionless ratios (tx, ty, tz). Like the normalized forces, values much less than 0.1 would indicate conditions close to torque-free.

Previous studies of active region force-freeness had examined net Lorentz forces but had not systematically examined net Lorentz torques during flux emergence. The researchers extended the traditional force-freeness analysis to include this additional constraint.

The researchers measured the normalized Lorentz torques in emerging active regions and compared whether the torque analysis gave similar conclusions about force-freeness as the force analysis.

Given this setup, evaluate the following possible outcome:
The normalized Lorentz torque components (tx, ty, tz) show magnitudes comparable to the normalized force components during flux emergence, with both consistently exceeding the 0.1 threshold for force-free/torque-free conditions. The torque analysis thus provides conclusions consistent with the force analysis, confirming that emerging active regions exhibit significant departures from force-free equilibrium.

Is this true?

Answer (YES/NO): NO